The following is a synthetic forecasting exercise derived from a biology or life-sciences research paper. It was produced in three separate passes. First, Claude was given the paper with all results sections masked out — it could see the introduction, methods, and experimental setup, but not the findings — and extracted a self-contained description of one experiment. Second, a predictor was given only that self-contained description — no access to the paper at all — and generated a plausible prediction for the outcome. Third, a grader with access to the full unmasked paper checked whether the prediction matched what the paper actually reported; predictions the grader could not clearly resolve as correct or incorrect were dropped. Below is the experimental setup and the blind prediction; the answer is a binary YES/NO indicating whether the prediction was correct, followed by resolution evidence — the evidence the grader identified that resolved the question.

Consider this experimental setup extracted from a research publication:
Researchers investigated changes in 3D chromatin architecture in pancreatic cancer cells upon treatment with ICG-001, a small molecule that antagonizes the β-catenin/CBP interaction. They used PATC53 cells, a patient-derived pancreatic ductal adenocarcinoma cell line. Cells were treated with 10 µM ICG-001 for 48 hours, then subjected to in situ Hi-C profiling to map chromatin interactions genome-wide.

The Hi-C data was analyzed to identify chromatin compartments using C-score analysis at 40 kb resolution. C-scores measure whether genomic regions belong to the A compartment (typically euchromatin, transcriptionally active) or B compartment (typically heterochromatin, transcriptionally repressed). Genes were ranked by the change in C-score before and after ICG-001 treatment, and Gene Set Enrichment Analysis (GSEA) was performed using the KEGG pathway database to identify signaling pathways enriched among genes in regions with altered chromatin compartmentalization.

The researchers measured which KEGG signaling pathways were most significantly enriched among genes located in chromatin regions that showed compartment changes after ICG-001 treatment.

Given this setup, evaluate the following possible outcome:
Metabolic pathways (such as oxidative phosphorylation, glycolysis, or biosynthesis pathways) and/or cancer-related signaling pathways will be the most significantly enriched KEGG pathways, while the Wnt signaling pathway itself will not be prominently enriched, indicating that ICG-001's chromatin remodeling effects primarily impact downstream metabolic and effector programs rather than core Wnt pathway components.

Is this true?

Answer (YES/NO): NO